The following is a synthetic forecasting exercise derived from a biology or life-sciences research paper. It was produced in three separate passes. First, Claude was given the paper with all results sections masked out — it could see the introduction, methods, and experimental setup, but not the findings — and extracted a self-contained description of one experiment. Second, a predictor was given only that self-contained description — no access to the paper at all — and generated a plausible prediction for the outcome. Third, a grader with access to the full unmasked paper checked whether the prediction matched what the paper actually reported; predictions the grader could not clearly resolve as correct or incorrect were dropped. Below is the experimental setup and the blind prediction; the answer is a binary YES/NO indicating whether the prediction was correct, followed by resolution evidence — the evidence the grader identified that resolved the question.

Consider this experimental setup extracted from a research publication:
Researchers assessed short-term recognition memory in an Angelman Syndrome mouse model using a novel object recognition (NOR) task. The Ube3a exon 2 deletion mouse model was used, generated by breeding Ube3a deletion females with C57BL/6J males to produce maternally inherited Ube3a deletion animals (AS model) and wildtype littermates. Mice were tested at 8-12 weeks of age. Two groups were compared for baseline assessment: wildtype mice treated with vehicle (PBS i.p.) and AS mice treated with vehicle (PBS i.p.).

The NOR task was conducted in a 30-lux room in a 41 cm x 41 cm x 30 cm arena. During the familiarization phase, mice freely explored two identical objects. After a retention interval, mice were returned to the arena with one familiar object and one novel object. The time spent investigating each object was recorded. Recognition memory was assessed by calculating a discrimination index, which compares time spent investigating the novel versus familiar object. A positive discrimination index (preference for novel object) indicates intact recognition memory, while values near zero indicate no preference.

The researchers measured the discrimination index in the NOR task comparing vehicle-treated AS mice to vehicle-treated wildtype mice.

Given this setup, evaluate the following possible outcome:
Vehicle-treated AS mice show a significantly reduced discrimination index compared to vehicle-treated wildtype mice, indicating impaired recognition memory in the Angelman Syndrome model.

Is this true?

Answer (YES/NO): YES